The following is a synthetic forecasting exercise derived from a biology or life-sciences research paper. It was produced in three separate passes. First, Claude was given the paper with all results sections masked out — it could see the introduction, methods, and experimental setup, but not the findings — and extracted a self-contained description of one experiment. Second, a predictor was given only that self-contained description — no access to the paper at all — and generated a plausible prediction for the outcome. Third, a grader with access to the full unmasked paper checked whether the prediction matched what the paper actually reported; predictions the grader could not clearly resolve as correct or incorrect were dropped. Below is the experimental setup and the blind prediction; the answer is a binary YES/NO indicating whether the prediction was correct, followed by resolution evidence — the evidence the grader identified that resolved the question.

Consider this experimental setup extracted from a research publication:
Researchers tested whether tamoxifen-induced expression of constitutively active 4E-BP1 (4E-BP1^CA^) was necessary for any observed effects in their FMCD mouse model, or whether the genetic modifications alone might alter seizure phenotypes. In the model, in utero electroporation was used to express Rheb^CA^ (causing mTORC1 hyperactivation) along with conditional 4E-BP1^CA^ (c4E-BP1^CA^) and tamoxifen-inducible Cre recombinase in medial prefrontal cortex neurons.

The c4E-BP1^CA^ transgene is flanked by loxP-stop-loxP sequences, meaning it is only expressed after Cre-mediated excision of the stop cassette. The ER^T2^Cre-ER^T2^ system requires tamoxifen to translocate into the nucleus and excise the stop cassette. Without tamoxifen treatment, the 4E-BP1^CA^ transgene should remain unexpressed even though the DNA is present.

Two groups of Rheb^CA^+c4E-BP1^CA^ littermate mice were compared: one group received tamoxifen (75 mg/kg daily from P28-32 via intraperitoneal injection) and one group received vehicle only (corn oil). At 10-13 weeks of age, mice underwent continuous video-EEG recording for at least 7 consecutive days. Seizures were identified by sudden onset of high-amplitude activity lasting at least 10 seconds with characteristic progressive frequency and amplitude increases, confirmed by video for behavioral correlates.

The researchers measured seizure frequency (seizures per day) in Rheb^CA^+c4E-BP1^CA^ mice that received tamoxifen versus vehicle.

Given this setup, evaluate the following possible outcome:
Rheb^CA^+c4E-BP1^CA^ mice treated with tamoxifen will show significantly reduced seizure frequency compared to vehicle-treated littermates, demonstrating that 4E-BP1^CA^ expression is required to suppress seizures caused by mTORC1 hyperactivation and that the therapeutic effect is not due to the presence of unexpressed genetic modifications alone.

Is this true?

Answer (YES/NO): YES